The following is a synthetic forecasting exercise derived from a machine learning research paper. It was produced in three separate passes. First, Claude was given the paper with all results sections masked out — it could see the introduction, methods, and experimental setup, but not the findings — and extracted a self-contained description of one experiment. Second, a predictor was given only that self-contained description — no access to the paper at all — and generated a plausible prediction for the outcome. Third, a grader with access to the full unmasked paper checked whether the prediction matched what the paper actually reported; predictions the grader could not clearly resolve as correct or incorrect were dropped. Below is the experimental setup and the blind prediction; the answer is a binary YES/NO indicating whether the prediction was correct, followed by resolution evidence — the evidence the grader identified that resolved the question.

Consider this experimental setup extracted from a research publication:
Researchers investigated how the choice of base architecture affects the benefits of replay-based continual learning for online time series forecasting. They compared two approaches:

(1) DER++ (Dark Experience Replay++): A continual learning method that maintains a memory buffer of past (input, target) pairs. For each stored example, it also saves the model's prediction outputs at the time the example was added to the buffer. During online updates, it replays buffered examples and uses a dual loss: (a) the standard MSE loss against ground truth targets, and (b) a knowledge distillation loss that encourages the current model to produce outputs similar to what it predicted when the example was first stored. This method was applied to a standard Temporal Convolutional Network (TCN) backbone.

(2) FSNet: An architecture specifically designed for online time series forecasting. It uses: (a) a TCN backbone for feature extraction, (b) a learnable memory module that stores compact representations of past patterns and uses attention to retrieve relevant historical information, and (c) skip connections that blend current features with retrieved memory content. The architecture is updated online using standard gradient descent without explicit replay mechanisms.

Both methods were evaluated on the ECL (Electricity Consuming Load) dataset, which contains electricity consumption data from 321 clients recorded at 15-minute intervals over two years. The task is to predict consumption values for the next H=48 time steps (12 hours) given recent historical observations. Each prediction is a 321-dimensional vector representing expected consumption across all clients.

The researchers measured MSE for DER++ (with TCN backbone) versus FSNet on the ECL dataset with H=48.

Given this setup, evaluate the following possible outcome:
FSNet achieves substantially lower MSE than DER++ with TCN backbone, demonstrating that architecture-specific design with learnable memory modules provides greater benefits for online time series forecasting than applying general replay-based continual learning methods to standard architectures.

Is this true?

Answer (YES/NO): YES